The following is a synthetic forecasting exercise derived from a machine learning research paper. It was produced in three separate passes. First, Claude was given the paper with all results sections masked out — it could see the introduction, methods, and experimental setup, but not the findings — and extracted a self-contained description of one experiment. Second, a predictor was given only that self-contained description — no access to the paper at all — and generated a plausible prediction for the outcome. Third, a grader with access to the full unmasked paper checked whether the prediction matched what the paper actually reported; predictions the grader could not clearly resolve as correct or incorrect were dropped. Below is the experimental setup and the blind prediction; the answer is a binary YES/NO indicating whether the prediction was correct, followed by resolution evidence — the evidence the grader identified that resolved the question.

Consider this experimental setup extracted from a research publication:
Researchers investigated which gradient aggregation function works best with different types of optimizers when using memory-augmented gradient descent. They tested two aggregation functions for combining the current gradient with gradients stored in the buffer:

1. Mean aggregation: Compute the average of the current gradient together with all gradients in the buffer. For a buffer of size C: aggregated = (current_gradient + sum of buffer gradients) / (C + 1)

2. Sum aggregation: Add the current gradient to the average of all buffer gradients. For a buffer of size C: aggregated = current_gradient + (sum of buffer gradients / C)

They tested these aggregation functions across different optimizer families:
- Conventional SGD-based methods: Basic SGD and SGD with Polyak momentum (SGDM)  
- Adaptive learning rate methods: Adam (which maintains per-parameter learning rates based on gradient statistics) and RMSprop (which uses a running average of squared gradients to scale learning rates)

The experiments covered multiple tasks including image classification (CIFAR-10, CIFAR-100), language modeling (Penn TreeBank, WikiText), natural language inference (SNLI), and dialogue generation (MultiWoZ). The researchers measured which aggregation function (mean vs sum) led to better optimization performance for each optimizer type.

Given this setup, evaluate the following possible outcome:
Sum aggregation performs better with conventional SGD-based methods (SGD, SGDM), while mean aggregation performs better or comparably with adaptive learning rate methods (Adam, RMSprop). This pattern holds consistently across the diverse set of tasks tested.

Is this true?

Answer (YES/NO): YES